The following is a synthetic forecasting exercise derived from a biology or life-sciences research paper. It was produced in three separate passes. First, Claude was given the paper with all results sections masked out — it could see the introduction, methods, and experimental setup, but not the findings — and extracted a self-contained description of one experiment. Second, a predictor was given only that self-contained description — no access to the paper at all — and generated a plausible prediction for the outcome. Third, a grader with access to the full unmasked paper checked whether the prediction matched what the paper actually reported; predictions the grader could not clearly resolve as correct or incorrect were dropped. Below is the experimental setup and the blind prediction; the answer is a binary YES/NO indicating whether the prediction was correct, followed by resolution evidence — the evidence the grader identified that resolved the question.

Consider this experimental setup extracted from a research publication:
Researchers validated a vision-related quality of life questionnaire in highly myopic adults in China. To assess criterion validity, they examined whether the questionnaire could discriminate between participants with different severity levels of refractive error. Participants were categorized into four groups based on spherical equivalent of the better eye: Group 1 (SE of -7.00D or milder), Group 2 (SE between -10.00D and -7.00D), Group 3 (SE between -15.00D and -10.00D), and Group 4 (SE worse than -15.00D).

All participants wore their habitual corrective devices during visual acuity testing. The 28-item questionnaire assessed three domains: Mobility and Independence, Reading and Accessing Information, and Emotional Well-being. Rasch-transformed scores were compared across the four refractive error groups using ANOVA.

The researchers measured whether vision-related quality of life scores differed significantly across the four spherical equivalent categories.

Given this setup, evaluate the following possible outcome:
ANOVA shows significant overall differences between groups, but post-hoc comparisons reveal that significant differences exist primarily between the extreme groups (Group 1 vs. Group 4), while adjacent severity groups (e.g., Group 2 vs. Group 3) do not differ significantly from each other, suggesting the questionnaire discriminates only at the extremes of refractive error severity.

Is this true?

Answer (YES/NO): NO